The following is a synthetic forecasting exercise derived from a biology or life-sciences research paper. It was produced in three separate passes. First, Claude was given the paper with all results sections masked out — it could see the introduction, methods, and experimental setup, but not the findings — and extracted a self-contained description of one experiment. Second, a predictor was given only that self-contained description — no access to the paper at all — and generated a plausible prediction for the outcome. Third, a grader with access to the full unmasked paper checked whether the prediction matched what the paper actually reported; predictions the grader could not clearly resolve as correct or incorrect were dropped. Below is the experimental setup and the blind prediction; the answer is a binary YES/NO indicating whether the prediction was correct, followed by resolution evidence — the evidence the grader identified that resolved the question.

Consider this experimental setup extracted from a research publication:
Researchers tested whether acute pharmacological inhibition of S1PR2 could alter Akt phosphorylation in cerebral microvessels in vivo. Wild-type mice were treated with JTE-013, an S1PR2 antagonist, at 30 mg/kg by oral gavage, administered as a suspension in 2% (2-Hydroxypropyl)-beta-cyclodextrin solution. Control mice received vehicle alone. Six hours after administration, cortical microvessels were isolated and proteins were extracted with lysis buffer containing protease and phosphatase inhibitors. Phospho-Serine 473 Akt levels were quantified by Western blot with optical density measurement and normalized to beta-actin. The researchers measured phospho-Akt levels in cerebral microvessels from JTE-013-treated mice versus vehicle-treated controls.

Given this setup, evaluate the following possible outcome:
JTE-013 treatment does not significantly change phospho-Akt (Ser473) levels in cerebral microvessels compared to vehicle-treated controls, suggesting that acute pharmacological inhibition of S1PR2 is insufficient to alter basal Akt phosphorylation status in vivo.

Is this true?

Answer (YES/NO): NO